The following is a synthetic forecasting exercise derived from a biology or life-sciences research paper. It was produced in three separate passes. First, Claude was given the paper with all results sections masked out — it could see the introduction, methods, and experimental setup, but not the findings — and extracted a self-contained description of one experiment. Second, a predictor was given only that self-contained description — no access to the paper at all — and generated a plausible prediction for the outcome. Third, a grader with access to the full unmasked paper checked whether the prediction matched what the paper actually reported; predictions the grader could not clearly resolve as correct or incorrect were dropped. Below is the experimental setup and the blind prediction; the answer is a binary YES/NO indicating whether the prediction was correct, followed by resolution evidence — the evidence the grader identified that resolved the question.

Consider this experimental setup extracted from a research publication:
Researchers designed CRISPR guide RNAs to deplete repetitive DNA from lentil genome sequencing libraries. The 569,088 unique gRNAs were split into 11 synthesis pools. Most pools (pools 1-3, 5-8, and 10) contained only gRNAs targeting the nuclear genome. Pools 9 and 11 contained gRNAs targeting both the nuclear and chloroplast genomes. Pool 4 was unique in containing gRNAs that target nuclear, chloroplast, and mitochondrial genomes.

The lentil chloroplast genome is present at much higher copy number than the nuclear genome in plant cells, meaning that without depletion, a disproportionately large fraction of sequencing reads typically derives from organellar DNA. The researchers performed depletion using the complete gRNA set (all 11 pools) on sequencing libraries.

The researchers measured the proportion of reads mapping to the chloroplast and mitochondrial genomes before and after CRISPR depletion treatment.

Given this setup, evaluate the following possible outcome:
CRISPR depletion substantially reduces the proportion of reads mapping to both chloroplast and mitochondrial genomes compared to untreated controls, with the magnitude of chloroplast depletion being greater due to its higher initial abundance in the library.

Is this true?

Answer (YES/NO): NO